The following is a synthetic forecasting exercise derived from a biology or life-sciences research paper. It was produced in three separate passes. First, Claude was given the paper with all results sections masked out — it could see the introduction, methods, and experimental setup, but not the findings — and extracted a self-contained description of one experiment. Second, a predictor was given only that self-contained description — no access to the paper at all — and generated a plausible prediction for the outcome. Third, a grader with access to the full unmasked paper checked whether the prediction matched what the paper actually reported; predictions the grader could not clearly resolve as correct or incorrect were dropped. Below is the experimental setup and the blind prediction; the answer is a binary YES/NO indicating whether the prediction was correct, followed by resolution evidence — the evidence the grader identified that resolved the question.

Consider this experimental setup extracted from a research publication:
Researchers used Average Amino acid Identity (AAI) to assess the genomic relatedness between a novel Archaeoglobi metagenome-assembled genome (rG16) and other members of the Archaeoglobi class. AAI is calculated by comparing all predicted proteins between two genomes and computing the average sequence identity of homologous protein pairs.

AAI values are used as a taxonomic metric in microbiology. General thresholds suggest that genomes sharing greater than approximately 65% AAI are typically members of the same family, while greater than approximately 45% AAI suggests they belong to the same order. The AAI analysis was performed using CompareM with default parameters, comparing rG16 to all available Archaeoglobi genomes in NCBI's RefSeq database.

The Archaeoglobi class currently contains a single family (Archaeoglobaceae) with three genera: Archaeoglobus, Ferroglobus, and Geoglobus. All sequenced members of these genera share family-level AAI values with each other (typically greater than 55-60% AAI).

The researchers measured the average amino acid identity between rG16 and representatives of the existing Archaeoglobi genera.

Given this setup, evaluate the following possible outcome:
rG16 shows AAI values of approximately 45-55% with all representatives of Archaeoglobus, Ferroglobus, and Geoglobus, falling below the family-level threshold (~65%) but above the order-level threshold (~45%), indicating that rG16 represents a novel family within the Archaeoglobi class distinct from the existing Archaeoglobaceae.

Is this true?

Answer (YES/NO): YES